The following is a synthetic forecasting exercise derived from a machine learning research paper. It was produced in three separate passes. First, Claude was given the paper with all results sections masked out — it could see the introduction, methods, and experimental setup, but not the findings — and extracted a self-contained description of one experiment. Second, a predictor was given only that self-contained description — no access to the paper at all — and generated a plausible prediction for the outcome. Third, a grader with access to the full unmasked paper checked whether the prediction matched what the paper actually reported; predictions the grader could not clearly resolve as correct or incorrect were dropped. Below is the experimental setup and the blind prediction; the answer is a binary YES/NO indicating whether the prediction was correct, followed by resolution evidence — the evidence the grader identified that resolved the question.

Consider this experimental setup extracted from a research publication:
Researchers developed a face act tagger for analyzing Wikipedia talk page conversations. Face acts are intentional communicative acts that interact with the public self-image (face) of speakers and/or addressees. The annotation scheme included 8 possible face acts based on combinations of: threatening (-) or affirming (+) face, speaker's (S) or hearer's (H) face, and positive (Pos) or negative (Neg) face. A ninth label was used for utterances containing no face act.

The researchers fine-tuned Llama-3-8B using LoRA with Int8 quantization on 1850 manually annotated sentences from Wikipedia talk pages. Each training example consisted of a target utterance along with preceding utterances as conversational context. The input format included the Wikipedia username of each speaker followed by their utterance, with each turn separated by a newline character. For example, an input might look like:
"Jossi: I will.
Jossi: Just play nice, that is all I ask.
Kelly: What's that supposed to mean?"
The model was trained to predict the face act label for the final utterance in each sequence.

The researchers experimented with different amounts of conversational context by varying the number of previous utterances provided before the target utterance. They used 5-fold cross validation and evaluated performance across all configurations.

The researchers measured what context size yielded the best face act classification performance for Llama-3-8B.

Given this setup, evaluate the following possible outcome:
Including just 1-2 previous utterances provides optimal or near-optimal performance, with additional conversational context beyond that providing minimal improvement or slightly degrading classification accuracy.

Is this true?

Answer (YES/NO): NO